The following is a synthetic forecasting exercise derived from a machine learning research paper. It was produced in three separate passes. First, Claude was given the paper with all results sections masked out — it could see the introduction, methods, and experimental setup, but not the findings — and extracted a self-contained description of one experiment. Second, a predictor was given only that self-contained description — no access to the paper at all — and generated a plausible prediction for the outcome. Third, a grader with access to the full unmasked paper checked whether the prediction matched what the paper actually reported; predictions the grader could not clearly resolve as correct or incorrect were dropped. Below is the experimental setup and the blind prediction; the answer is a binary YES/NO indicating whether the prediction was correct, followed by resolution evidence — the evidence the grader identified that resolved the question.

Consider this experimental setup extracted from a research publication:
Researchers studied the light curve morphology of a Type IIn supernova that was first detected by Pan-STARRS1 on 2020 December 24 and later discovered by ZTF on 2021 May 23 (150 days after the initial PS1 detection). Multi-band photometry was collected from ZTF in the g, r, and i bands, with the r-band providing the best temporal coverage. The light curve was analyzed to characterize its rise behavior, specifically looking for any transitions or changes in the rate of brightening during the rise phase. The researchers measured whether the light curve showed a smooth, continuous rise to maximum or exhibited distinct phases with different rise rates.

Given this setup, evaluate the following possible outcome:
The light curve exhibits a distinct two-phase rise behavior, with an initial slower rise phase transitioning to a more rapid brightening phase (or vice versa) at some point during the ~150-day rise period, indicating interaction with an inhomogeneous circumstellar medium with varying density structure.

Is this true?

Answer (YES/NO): NO